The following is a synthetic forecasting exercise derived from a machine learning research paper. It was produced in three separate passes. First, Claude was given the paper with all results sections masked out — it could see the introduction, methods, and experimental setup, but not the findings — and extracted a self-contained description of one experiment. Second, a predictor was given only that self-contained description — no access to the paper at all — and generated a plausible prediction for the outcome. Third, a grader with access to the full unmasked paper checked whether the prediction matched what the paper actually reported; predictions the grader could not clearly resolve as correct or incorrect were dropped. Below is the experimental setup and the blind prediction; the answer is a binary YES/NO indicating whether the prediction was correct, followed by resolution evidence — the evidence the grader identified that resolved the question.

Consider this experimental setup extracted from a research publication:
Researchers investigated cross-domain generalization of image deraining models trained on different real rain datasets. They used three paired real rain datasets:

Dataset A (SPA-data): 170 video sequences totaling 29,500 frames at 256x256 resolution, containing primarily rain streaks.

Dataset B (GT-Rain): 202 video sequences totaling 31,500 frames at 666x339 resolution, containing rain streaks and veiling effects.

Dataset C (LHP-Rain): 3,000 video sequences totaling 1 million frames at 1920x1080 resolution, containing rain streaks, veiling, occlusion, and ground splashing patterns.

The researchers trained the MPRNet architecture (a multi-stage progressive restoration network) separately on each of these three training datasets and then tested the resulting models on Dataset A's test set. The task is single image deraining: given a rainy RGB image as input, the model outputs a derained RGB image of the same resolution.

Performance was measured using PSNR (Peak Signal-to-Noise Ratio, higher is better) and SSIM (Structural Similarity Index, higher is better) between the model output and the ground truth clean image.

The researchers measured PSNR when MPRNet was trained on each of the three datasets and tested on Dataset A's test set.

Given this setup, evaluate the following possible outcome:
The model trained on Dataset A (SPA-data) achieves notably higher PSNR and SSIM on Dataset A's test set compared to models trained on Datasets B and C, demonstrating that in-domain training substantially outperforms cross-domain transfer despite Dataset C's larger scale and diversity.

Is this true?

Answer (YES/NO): YES